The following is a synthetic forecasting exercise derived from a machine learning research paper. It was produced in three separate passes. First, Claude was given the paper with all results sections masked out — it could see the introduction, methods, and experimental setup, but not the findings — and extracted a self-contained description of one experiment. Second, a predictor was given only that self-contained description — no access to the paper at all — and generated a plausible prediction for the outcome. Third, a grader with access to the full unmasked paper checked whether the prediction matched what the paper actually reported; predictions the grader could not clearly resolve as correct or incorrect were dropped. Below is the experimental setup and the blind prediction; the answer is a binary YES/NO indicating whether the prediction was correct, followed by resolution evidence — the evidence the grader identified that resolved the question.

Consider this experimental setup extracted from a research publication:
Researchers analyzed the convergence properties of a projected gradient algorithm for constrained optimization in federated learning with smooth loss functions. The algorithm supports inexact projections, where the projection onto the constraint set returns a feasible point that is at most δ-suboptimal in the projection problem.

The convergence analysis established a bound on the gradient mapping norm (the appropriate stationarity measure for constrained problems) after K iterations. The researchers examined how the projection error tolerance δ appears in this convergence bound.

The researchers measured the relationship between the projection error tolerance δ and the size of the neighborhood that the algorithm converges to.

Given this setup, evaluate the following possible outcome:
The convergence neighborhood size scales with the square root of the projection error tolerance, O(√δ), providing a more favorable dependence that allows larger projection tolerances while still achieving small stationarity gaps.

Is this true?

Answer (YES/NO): NO